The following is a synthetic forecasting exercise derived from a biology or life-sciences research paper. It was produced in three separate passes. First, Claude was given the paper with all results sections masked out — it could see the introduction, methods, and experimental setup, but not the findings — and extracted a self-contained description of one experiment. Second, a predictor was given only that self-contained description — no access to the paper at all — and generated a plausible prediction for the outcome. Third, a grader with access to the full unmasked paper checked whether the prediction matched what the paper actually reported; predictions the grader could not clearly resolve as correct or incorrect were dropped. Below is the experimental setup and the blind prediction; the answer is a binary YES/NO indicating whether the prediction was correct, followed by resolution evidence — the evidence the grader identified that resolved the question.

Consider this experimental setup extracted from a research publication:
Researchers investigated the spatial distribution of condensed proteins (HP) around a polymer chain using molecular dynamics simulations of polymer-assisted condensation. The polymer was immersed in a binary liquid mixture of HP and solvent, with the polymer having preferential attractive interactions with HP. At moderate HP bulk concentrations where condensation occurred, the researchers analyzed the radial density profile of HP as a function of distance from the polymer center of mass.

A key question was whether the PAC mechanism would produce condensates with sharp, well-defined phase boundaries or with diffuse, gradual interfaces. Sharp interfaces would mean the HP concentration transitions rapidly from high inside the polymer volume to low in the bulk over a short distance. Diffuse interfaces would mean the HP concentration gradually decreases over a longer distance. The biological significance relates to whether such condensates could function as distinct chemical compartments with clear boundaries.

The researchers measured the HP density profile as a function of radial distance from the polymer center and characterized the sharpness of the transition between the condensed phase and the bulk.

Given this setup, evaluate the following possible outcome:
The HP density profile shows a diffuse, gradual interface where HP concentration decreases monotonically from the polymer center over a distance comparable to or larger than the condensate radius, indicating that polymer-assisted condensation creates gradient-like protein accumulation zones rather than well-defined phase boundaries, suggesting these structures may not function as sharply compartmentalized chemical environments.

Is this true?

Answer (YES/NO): NO